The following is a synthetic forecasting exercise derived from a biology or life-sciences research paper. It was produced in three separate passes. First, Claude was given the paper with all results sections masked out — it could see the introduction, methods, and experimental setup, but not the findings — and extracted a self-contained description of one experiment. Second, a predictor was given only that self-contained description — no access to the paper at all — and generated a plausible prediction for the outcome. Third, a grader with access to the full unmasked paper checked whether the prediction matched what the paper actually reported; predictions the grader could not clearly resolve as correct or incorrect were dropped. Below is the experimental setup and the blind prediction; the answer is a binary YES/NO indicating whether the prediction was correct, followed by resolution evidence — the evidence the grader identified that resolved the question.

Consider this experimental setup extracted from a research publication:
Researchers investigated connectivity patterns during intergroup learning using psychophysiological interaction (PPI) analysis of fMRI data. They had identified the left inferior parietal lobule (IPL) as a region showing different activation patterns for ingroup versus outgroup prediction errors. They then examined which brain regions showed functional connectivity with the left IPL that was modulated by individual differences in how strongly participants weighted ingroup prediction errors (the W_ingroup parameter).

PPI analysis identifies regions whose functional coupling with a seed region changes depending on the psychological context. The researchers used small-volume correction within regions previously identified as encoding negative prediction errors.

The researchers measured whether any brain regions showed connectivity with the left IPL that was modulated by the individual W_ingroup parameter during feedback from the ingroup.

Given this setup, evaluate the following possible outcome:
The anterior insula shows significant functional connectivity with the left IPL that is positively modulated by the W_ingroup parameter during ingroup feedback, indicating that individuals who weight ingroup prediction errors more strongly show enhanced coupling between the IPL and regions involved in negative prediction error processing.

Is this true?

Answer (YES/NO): YES